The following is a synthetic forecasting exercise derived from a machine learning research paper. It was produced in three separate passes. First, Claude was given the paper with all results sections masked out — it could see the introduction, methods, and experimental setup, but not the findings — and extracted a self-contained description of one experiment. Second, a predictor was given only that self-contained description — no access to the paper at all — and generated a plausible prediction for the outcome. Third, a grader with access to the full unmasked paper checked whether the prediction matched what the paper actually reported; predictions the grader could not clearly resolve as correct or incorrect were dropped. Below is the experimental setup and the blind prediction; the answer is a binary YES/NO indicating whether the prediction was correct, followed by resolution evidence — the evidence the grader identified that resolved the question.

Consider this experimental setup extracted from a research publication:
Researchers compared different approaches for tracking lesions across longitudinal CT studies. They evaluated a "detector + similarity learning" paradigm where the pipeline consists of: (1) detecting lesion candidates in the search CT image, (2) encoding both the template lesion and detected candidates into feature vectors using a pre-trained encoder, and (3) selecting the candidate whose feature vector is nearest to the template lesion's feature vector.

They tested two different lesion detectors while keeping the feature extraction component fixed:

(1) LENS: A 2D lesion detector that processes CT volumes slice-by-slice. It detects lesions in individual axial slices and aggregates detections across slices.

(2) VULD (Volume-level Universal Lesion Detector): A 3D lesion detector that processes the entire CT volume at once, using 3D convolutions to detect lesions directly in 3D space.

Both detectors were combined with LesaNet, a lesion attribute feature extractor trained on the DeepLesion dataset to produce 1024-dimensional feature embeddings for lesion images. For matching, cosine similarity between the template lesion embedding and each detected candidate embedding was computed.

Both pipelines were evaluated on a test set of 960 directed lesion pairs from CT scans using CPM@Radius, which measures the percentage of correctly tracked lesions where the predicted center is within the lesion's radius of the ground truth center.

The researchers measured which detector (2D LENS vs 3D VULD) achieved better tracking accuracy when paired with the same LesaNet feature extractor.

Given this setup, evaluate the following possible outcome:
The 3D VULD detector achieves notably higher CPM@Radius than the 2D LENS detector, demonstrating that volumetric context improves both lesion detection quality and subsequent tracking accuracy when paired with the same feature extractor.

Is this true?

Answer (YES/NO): NO